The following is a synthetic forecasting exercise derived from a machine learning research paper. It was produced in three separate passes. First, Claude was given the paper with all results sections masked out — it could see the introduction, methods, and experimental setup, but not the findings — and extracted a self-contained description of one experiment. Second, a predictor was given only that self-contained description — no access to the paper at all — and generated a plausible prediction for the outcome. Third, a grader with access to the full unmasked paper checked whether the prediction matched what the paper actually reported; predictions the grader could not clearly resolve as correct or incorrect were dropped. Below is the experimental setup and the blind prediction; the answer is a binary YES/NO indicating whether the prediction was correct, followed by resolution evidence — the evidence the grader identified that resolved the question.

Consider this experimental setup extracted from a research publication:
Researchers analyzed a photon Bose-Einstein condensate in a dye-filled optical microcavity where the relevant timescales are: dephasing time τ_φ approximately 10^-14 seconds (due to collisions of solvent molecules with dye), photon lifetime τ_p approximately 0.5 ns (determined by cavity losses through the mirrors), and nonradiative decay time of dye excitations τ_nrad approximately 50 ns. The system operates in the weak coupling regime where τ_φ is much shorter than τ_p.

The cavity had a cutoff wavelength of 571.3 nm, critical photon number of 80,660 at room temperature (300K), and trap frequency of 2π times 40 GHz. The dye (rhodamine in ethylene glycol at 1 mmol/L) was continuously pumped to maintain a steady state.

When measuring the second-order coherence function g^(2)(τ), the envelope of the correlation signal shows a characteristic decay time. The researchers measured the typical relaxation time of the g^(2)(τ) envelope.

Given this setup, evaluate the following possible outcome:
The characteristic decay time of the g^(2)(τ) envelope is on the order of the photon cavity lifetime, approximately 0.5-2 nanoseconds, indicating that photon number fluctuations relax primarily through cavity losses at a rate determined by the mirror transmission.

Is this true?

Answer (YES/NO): NO